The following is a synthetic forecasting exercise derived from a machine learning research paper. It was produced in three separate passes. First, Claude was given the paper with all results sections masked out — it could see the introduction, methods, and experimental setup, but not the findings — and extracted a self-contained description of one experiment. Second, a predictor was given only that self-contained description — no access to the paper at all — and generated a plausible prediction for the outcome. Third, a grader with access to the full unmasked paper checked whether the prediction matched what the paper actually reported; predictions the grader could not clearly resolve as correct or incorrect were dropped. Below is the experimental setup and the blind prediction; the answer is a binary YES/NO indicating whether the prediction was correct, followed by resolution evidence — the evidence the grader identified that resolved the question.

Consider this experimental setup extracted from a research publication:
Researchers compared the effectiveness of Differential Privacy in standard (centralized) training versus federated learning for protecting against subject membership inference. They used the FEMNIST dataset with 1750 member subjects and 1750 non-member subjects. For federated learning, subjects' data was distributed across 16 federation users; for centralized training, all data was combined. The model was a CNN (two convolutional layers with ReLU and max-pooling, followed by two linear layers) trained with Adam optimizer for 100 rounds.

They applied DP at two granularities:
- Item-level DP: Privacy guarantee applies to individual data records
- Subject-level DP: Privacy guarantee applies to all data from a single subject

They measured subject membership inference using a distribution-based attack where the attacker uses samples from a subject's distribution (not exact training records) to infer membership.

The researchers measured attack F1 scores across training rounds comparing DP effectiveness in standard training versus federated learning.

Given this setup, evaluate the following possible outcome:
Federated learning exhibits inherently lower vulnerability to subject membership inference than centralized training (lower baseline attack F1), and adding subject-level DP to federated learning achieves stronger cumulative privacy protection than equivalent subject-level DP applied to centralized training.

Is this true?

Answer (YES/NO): NO